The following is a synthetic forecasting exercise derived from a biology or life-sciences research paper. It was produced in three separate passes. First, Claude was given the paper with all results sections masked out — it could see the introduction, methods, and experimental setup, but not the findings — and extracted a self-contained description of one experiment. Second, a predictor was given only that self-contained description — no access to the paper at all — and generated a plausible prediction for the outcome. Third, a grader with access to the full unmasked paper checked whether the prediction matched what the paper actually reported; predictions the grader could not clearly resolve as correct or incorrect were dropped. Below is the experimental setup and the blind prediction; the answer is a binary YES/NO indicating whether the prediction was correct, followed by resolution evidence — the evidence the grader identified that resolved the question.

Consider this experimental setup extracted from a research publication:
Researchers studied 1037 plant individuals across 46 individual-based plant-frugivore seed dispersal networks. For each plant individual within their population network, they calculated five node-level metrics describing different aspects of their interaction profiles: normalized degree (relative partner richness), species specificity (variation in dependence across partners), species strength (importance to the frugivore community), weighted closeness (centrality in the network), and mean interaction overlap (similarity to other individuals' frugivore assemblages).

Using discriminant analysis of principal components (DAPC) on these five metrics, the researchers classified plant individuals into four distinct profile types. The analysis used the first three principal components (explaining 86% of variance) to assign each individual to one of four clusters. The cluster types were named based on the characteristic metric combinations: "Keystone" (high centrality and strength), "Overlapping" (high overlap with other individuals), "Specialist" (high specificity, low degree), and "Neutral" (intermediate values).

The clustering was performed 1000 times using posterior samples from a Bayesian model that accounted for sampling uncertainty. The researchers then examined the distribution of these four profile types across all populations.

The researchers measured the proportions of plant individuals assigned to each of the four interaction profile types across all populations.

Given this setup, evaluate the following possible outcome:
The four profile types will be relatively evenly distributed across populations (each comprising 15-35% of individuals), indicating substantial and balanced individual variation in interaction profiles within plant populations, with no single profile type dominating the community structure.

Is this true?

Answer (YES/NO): NO